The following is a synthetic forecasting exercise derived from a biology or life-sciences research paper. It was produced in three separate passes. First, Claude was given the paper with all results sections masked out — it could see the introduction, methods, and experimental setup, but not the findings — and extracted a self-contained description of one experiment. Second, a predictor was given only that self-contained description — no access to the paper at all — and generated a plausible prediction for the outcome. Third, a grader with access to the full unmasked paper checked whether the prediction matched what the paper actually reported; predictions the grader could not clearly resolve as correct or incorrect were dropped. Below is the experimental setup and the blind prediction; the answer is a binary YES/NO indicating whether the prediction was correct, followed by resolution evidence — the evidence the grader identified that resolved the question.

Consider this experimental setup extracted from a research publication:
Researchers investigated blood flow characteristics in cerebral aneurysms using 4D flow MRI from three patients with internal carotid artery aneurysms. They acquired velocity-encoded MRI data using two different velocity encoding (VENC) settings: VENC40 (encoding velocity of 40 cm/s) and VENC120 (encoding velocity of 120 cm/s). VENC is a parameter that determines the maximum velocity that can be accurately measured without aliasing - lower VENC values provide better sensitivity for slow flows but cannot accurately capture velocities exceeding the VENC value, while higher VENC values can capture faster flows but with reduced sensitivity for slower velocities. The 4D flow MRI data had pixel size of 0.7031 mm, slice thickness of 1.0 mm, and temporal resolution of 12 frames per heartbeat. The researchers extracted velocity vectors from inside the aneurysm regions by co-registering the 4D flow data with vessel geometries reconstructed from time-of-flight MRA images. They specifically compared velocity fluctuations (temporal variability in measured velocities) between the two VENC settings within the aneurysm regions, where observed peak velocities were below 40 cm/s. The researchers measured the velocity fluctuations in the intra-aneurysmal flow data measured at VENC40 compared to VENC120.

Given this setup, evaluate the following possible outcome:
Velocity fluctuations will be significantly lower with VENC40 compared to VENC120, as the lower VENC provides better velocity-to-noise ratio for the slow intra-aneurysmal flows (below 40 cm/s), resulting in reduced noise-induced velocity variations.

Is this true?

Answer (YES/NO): YES